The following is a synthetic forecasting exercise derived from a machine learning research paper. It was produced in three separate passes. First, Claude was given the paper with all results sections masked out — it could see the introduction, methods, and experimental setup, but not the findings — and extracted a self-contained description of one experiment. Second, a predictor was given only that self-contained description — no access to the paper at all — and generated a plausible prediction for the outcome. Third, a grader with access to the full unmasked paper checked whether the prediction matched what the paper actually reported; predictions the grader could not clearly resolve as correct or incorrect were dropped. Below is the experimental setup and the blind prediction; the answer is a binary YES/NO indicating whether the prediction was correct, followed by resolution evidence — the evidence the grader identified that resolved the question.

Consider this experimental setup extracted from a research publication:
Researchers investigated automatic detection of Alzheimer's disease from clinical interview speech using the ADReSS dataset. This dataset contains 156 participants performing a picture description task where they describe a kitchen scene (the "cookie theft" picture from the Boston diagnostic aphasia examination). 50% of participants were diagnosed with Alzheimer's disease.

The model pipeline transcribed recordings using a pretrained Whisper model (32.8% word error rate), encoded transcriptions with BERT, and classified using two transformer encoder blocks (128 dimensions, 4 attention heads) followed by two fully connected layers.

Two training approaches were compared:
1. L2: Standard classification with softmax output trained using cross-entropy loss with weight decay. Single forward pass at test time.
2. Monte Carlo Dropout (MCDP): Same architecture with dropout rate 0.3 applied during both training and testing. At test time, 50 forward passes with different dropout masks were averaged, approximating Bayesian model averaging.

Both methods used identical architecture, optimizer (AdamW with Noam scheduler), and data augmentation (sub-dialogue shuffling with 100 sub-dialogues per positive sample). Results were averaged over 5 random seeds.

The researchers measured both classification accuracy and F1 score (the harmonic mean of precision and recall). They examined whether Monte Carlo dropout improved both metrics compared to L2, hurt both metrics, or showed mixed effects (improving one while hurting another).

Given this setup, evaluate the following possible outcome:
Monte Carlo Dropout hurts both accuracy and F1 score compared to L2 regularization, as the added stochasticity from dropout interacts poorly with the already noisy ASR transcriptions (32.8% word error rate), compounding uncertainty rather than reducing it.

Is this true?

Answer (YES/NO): YES